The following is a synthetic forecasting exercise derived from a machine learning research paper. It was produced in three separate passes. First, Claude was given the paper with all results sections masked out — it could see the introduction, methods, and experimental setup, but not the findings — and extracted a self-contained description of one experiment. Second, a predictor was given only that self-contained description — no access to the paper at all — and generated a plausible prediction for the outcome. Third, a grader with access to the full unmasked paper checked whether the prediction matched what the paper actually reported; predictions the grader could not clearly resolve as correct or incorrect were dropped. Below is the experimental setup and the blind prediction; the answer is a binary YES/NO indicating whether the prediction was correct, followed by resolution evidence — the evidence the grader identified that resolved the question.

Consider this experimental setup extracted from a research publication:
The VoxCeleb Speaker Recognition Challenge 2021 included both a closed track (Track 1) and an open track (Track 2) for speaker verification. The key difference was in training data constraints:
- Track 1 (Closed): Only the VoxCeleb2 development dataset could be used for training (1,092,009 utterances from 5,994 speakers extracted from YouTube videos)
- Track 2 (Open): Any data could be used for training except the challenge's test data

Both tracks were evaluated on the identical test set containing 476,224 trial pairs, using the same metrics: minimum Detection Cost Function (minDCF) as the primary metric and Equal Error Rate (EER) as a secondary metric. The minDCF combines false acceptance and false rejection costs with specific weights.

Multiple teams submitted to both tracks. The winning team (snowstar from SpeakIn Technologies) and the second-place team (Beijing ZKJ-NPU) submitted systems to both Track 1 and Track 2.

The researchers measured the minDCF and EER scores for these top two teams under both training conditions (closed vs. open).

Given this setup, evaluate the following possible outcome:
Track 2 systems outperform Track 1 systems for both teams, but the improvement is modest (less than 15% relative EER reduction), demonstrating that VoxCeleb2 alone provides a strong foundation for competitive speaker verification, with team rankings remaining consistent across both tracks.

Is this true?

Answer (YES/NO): NO